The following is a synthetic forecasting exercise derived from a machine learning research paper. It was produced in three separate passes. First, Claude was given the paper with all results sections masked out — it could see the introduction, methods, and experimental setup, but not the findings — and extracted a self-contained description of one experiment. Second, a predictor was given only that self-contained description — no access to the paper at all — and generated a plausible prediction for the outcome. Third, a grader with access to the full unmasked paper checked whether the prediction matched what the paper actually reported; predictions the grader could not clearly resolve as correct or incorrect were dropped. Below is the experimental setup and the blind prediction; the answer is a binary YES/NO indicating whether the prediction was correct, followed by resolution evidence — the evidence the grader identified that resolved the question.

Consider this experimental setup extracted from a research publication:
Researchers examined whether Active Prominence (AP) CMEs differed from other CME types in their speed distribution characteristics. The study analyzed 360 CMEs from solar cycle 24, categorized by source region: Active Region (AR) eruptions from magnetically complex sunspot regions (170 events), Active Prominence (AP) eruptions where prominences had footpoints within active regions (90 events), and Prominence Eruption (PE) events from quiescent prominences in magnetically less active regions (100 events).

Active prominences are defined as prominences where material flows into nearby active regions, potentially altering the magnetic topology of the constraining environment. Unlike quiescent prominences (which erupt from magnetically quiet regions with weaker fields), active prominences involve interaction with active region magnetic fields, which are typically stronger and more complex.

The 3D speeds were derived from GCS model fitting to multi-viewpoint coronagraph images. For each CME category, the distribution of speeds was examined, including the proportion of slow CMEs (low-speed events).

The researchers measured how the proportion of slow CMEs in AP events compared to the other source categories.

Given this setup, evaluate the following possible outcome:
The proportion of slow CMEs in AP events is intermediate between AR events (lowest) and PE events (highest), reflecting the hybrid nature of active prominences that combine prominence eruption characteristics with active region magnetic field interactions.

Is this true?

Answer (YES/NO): NO